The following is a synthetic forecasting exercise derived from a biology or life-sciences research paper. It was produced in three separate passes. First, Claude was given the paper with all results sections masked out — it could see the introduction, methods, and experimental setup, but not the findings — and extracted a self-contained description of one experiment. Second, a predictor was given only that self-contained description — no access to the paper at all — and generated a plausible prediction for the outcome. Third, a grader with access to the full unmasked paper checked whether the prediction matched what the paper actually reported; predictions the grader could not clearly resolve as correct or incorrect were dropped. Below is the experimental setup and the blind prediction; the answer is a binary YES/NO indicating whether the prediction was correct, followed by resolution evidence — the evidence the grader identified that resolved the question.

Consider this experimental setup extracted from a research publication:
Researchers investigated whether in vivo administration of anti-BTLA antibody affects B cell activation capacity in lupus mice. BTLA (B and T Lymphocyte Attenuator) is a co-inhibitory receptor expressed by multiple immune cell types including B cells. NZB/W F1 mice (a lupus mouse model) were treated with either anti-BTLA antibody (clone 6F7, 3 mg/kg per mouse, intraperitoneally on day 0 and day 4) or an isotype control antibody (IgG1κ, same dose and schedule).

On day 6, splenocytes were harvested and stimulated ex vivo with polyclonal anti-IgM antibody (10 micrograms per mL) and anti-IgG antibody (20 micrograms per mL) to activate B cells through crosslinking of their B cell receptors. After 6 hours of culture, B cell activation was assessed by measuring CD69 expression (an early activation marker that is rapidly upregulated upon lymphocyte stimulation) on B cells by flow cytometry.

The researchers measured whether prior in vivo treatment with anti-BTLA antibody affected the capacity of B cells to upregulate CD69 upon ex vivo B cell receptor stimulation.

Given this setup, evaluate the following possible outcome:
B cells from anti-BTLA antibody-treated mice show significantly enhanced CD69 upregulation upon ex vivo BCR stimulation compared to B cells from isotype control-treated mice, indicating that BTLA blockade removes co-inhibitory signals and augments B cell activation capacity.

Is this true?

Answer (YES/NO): NO